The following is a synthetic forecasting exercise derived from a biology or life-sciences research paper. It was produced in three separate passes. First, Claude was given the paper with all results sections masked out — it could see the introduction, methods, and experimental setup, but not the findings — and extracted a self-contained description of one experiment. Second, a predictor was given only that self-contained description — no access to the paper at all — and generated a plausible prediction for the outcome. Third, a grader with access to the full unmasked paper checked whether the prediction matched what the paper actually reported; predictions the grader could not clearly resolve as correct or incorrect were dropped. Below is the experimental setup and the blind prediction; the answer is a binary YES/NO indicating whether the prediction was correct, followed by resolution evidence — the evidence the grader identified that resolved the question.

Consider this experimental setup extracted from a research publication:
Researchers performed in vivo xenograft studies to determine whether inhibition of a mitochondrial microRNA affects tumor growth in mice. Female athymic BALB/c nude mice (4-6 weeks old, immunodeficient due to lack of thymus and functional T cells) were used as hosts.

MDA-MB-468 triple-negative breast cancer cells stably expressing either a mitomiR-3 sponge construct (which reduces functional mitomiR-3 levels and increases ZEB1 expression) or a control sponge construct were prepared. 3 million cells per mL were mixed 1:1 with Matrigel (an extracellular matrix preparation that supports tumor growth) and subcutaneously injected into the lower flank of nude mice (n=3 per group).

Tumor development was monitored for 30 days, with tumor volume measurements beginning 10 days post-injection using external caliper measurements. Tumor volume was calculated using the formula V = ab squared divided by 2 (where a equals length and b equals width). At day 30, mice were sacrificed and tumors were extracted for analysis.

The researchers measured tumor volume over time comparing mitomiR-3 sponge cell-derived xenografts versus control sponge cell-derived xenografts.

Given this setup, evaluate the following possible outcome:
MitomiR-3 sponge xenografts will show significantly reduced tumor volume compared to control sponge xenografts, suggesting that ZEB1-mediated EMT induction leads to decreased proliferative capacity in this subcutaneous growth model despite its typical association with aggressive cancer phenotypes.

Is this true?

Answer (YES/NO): YES